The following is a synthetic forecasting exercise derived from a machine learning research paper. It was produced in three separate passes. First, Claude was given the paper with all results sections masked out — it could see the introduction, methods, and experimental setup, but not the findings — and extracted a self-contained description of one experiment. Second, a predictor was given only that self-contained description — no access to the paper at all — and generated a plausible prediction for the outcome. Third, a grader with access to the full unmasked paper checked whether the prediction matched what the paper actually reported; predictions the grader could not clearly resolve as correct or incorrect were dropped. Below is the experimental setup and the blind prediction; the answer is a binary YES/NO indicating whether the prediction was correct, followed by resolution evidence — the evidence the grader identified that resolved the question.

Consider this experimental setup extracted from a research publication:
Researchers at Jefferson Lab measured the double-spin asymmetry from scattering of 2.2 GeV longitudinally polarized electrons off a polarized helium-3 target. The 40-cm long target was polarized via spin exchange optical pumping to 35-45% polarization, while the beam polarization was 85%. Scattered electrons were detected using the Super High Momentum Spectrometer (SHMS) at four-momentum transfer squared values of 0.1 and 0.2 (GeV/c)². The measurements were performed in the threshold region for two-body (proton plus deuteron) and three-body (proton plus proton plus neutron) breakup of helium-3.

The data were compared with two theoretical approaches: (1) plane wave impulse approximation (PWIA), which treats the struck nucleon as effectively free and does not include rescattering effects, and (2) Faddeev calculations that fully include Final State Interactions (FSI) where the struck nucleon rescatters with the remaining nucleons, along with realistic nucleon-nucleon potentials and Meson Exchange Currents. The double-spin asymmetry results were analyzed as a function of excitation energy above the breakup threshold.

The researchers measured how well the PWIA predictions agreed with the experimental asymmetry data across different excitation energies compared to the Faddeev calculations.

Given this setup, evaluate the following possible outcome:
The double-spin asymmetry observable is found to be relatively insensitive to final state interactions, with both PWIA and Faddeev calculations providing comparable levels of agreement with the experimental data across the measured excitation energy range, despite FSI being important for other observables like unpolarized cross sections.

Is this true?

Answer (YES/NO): NO